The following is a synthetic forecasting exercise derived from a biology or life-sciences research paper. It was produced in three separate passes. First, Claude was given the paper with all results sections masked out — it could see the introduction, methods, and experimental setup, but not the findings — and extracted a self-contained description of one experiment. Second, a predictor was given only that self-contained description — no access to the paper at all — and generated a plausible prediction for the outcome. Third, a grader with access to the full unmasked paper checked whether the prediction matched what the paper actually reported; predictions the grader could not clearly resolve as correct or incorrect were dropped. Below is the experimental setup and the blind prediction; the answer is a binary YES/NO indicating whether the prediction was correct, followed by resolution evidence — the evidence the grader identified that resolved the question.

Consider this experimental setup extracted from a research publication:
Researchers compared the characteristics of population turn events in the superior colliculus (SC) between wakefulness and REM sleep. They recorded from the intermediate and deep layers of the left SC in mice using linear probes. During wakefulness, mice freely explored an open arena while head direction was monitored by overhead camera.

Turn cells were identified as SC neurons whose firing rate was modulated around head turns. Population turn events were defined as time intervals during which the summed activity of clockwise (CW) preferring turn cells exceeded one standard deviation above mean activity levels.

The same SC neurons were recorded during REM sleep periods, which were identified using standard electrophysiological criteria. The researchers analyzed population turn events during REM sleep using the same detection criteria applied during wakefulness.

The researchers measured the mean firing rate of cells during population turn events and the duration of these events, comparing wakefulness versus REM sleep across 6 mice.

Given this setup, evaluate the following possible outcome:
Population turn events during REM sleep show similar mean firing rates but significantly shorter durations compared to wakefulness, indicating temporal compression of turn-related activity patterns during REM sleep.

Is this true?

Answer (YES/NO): NO